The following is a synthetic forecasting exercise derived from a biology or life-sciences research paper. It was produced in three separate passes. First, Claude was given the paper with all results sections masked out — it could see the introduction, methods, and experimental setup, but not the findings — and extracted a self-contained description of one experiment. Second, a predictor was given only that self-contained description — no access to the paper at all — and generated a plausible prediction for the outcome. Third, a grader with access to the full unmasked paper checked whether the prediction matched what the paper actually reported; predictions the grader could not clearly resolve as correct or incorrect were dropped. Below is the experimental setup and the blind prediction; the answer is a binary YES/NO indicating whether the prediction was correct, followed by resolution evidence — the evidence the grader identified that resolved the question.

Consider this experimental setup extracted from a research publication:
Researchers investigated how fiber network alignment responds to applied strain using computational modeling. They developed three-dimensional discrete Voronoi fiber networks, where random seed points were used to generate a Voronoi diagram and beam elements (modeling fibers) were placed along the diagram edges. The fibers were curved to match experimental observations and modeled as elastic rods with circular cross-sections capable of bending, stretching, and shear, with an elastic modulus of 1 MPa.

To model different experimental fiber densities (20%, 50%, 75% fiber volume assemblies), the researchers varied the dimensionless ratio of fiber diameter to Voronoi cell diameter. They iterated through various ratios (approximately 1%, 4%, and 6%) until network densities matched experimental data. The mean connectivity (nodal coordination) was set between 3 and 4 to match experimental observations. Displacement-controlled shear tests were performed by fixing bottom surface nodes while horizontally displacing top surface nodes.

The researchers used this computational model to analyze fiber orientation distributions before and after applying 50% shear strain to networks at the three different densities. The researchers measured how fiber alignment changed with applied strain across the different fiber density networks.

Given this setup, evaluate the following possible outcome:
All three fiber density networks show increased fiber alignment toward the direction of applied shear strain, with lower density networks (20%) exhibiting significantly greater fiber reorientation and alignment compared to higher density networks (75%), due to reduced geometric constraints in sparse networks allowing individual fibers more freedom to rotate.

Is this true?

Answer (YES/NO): YES